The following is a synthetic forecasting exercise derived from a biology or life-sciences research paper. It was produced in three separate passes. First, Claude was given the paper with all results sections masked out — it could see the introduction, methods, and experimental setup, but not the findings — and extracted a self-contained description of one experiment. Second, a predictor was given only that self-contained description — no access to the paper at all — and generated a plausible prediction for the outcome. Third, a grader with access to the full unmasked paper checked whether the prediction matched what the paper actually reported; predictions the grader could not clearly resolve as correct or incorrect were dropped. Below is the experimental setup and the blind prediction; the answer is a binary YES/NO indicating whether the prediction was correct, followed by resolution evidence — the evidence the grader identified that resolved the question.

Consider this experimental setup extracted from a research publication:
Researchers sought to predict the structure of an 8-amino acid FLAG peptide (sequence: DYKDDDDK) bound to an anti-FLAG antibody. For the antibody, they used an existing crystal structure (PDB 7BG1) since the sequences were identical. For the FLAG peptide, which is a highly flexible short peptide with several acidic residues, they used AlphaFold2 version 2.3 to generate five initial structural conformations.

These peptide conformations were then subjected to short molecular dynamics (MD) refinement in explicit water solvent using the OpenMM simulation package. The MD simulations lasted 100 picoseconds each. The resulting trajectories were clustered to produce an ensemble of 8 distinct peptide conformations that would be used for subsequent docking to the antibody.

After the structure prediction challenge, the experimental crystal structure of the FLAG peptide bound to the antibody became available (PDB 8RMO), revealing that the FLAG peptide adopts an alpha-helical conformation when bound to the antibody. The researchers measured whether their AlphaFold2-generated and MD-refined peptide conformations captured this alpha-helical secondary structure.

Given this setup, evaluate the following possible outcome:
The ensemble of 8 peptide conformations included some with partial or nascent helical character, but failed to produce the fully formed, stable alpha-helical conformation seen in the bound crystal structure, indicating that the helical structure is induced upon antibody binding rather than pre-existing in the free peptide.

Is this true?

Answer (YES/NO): NO